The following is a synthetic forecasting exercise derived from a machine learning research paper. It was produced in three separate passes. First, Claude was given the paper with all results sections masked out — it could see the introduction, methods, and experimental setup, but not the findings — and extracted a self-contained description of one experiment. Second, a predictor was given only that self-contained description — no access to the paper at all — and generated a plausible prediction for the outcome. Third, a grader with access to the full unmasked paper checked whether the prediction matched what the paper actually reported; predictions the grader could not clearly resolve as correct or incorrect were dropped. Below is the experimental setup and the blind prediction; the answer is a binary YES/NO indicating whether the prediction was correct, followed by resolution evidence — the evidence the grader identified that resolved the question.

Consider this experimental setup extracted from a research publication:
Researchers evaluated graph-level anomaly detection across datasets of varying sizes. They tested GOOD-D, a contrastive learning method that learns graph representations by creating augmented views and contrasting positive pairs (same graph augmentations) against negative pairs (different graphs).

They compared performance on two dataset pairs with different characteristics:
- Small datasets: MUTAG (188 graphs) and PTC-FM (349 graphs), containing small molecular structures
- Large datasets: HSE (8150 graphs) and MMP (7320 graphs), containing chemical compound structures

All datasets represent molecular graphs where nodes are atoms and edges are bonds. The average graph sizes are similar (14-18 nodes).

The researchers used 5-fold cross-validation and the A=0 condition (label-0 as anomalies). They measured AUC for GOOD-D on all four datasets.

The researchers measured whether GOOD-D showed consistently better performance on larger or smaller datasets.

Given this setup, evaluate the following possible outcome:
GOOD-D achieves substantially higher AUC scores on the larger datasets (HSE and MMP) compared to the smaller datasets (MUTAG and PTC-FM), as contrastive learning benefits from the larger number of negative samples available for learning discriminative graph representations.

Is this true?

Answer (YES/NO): NO